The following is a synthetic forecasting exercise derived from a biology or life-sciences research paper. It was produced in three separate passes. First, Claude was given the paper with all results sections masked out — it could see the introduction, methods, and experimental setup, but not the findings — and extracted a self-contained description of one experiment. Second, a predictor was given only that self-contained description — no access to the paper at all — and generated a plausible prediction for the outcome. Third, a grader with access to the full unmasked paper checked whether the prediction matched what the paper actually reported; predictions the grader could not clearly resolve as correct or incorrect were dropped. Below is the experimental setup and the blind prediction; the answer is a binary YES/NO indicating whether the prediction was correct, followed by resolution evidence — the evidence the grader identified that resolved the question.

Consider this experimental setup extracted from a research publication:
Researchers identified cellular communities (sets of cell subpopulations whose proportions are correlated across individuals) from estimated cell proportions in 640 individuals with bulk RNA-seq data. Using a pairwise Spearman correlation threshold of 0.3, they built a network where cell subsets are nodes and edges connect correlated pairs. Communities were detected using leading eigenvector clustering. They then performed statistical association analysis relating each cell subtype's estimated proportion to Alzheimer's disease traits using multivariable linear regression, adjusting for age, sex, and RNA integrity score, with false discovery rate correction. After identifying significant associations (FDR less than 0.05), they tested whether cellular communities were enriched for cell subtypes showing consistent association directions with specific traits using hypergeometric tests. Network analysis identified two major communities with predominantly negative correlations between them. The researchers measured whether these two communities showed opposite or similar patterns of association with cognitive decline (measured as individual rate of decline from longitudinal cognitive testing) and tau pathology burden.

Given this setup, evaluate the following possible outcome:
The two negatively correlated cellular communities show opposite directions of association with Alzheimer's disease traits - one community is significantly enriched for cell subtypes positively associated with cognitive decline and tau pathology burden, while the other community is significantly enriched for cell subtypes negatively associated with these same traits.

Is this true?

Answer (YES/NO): YES